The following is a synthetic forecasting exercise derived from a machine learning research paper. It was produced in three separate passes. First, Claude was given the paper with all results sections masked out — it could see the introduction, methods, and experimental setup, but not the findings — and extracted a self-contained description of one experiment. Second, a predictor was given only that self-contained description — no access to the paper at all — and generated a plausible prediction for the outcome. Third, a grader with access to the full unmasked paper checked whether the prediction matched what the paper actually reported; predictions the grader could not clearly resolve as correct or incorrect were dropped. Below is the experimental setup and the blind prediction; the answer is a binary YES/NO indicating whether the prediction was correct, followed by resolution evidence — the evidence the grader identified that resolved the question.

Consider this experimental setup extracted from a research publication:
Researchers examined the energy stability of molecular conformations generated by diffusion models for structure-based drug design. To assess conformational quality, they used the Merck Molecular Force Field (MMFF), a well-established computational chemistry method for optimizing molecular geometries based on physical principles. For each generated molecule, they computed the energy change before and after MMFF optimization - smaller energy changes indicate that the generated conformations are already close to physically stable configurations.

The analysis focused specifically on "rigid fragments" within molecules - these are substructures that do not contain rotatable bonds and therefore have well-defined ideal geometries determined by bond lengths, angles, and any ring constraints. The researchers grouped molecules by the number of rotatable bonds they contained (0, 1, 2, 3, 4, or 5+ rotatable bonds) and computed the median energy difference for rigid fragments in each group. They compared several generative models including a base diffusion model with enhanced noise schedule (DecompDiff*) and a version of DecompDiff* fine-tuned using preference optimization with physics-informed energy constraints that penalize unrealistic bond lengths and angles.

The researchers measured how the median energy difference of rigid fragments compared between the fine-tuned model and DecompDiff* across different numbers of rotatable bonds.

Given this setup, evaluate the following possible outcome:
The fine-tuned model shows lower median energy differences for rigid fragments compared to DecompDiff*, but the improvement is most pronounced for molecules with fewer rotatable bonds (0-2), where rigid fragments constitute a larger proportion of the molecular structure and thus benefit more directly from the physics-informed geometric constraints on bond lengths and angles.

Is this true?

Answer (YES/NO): NO